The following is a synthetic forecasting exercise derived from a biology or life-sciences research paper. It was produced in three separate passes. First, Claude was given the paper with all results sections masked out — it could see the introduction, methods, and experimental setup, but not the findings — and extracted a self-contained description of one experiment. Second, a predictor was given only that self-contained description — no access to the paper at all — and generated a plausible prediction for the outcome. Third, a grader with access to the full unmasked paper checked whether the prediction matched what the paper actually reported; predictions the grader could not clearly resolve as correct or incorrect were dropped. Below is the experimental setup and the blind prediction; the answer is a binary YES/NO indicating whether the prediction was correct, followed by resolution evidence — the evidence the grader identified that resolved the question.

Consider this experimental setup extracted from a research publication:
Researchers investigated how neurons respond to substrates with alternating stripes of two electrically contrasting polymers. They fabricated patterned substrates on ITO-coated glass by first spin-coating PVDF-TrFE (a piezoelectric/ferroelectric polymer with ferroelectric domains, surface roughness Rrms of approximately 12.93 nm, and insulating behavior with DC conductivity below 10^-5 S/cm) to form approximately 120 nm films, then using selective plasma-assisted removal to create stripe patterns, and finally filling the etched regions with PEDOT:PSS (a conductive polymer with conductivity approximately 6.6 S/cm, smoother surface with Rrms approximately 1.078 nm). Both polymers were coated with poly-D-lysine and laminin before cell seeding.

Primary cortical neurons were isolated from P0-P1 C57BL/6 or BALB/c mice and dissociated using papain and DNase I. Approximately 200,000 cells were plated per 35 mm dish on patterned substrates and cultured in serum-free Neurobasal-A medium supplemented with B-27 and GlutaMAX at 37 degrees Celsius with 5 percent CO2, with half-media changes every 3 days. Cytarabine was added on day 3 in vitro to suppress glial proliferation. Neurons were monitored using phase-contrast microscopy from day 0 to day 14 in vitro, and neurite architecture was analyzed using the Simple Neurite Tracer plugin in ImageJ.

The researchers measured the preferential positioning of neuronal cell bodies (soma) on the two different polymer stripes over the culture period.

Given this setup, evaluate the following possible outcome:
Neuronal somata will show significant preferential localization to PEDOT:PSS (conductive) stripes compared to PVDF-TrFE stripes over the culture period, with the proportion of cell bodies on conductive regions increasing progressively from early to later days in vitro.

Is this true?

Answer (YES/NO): NO